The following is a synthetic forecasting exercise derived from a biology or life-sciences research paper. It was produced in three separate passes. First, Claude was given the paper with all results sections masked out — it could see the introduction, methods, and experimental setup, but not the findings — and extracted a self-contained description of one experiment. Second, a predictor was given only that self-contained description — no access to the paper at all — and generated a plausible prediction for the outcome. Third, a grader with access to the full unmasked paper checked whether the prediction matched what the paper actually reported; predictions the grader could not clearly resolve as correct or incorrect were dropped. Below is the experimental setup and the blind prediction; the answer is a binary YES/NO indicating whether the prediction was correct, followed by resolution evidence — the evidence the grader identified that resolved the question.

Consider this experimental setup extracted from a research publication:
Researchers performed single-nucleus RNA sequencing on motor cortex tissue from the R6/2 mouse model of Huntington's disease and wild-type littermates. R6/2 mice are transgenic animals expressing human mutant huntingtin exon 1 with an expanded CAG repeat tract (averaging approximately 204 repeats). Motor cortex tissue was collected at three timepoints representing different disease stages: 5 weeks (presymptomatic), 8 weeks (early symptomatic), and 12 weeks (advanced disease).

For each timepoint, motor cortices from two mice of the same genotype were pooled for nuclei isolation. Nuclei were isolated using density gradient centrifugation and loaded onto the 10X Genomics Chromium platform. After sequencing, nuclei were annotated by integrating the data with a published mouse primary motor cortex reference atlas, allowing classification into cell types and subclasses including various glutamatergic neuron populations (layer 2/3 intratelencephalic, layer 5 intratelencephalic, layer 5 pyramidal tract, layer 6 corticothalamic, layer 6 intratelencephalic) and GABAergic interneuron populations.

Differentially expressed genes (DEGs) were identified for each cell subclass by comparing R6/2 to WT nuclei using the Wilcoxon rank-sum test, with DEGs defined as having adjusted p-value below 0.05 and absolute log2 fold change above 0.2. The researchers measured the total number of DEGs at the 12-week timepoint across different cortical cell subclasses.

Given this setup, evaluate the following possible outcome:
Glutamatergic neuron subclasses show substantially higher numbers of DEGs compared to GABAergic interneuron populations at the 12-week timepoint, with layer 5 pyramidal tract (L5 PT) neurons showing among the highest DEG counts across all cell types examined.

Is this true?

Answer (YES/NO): NO